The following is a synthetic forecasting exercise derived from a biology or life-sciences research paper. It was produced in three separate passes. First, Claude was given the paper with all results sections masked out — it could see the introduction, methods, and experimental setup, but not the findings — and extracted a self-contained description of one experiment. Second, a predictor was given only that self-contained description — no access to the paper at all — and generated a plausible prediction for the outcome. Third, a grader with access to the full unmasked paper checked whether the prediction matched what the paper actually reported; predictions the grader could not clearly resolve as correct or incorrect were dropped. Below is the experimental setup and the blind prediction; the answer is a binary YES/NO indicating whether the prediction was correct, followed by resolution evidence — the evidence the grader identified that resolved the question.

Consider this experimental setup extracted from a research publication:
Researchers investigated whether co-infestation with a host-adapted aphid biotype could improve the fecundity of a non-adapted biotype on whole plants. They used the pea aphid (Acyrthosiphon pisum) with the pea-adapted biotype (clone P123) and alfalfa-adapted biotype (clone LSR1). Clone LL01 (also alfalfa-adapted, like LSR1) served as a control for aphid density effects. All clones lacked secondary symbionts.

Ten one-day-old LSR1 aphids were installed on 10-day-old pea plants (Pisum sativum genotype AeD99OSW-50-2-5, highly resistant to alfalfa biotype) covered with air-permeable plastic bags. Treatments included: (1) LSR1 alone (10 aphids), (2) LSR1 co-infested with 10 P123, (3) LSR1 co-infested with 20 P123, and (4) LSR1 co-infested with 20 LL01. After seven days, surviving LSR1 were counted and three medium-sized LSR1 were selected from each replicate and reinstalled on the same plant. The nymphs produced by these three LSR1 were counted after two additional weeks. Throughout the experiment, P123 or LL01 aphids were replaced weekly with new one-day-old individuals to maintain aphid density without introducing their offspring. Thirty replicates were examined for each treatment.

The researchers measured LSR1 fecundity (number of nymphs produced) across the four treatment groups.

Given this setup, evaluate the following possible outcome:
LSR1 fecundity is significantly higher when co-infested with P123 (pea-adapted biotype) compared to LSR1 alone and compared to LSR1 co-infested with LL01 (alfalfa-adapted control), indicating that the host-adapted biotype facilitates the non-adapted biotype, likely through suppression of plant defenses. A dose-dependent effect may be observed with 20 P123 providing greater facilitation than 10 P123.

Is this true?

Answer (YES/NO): YES